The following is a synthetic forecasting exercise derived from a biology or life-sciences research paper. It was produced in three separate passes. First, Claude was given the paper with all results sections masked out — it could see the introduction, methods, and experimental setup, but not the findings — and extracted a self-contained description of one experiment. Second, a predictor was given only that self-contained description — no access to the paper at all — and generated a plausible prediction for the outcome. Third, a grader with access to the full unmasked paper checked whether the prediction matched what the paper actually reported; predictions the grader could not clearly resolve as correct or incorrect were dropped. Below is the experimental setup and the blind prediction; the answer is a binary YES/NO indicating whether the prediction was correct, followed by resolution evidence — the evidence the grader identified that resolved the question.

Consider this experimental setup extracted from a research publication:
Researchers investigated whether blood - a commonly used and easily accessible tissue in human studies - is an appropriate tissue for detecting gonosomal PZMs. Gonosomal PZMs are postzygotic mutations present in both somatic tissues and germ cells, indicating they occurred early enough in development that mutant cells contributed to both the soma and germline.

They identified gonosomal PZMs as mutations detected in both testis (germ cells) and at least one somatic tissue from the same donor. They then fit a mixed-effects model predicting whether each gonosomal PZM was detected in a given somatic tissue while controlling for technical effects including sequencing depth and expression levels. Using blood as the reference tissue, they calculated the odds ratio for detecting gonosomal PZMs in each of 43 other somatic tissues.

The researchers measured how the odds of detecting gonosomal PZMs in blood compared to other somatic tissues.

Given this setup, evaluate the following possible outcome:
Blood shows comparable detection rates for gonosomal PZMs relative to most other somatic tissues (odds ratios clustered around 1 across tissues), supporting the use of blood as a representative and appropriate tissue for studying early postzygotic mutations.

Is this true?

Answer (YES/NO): NO